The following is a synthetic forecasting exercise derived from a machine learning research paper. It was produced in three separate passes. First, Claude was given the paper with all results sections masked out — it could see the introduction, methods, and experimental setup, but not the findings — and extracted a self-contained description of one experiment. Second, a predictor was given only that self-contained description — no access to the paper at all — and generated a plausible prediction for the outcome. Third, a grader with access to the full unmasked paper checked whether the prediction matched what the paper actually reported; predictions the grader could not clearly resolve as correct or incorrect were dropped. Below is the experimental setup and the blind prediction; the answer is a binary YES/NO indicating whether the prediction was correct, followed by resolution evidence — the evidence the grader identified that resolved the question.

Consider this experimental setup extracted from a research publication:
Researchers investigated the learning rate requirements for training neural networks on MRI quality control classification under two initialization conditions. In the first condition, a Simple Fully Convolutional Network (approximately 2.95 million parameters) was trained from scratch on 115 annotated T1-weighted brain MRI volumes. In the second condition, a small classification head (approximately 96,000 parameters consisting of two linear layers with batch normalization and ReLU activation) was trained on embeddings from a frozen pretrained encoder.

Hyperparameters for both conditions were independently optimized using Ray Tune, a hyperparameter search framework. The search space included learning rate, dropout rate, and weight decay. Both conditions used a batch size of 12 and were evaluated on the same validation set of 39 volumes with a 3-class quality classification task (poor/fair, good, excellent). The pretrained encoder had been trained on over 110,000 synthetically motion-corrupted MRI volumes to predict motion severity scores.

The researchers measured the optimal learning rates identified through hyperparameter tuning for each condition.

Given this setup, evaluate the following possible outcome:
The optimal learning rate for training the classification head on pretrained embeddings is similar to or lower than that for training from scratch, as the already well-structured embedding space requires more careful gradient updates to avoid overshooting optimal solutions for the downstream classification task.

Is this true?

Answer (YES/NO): NO